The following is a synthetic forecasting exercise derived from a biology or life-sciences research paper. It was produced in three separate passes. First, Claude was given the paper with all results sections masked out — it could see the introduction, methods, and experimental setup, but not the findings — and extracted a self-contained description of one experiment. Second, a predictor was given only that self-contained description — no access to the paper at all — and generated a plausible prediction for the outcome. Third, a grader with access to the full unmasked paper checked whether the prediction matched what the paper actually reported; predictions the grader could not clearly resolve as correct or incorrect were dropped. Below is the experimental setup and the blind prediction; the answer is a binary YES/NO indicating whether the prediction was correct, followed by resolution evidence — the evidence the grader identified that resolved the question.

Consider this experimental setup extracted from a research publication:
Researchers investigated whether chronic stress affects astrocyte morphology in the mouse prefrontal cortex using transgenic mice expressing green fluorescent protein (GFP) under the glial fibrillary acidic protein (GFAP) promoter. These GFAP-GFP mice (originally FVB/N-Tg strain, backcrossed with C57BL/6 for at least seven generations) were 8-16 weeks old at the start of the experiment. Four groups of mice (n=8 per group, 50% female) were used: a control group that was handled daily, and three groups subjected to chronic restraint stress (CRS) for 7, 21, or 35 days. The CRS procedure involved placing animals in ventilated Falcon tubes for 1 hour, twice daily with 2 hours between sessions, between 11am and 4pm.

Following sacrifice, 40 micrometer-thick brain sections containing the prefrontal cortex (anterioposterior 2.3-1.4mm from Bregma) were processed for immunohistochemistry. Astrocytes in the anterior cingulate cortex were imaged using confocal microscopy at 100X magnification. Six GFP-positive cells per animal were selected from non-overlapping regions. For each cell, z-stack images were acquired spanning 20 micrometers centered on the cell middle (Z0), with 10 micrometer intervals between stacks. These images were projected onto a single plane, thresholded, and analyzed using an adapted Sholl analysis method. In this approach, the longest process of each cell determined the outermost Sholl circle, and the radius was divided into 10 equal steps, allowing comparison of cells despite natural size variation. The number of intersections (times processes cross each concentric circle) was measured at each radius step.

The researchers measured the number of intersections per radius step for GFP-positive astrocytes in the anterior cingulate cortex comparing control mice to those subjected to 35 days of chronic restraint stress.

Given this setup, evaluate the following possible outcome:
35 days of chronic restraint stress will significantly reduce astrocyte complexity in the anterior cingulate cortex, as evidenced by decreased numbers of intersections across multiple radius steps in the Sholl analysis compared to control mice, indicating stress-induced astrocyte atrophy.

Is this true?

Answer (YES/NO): NO